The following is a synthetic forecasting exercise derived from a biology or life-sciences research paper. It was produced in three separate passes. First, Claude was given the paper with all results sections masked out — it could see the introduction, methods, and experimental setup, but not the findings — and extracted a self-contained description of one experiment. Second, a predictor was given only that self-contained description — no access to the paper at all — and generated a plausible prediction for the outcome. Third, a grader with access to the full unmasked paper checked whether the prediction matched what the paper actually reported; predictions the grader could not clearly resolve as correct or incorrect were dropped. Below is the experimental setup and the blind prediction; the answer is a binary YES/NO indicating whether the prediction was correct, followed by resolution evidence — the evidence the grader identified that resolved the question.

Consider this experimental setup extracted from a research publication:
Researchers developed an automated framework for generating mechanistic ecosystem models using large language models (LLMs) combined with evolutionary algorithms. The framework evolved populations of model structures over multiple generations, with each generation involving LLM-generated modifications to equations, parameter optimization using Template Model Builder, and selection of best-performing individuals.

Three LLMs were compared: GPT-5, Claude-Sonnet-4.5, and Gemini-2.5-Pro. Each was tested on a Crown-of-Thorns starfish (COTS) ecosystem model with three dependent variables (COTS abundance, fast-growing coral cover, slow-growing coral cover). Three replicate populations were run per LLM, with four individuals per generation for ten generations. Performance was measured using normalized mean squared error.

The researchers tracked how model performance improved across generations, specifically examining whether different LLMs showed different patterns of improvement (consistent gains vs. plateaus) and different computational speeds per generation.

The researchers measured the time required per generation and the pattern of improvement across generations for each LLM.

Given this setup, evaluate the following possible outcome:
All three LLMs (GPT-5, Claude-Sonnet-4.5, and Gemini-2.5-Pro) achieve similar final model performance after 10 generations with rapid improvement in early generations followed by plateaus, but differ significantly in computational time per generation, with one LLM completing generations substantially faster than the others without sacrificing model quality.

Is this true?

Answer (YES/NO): NO